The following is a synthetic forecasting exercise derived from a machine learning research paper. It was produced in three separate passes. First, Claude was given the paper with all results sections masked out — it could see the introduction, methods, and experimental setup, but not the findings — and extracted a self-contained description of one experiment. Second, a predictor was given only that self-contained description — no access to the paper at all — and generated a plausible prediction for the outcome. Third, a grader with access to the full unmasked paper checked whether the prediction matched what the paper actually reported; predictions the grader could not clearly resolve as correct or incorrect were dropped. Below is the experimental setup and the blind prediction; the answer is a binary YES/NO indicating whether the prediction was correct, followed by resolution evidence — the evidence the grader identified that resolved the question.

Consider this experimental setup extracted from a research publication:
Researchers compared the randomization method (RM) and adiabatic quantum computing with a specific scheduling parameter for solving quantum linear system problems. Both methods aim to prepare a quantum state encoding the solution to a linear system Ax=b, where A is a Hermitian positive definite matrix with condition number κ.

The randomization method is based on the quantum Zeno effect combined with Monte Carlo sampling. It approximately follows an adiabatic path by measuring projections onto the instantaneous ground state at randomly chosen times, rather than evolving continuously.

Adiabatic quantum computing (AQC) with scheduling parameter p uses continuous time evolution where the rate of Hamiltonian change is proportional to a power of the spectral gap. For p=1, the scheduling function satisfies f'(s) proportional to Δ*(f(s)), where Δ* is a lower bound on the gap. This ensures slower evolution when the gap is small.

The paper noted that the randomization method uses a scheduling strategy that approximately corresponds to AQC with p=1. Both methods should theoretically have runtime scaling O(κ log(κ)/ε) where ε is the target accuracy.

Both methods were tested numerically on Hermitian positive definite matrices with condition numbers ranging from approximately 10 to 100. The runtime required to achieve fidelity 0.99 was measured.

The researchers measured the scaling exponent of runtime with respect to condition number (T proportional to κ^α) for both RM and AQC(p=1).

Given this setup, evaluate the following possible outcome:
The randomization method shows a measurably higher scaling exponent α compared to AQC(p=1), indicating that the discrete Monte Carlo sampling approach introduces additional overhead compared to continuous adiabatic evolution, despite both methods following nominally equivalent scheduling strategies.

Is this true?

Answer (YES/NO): YES